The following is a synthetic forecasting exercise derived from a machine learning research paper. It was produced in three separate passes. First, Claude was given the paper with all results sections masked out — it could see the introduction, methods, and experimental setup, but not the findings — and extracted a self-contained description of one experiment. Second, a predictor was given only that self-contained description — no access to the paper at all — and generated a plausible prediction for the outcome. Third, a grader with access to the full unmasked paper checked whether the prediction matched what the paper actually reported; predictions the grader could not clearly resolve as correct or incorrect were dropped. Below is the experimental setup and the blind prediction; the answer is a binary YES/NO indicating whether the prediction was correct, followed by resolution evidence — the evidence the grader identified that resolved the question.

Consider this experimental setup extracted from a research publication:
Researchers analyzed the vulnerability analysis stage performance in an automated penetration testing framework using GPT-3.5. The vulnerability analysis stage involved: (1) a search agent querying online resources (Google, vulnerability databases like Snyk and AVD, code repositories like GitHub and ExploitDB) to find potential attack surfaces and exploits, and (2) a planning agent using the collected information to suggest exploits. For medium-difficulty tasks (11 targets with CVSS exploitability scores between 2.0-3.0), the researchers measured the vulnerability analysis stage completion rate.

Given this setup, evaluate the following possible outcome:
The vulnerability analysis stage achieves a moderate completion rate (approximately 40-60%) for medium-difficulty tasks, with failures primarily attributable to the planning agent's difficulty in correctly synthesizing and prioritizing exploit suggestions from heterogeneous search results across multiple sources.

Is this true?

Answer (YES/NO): NO